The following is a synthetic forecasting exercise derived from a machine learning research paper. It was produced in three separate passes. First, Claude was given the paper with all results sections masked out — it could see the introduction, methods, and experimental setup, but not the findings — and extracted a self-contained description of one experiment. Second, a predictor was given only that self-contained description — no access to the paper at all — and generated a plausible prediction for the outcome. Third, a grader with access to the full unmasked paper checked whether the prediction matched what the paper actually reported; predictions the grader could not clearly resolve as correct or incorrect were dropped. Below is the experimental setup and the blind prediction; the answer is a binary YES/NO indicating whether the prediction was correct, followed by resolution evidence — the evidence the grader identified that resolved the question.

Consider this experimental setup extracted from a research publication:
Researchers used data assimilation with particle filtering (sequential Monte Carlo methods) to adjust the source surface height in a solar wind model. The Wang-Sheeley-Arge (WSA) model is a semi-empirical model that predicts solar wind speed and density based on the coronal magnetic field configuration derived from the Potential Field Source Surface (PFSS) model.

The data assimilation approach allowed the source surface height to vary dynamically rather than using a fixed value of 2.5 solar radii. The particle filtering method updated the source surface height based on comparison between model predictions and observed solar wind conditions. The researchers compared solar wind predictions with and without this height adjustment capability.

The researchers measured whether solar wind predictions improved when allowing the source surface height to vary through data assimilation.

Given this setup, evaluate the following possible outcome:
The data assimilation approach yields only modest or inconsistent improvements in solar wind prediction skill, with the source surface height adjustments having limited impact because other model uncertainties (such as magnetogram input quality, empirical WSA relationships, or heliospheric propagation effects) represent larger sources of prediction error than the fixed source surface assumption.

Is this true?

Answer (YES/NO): NO